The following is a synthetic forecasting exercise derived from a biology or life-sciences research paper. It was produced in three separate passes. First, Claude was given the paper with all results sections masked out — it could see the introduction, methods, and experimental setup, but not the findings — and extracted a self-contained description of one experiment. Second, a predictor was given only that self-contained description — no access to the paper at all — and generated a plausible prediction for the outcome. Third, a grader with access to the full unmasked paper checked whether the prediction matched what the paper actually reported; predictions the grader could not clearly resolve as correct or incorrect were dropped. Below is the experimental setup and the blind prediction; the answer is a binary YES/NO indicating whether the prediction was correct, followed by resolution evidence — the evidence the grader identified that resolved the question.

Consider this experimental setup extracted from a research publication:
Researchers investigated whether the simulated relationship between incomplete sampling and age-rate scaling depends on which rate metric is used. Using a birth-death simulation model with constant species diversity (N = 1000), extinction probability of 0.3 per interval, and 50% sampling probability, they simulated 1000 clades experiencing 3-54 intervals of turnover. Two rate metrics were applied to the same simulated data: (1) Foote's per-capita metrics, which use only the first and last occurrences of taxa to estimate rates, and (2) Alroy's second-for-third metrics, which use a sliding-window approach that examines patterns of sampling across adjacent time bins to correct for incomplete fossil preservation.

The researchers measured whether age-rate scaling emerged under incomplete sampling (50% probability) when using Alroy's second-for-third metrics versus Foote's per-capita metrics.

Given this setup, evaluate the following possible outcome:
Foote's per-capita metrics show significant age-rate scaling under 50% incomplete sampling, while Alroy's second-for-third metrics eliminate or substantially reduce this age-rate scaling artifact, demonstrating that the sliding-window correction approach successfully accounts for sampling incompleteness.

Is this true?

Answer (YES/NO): YES